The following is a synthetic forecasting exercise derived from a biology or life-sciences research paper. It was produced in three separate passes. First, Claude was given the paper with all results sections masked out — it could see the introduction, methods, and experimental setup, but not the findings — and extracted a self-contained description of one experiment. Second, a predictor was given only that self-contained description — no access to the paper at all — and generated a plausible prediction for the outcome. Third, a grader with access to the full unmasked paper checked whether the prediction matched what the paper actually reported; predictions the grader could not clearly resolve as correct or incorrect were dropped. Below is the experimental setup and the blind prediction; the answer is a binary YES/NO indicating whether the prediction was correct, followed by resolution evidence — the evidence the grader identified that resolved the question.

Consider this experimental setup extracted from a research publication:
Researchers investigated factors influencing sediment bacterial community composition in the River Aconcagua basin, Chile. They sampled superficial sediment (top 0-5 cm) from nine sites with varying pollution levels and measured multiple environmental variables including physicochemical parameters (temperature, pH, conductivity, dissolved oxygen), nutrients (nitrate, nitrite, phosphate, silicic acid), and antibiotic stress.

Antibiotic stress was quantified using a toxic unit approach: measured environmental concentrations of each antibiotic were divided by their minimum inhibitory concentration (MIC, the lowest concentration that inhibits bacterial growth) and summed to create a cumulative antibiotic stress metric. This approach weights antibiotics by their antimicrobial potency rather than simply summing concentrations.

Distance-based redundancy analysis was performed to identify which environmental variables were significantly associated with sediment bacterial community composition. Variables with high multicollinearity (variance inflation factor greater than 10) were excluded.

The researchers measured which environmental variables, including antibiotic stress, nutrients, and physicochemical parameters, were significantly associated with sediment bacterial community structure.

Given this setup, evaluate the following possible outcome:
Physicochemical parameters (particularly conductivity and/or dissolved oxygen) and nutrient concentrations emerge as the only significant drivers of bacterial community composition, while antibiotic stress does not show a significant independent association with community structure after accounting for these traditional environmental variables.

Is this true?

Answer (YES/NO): NO